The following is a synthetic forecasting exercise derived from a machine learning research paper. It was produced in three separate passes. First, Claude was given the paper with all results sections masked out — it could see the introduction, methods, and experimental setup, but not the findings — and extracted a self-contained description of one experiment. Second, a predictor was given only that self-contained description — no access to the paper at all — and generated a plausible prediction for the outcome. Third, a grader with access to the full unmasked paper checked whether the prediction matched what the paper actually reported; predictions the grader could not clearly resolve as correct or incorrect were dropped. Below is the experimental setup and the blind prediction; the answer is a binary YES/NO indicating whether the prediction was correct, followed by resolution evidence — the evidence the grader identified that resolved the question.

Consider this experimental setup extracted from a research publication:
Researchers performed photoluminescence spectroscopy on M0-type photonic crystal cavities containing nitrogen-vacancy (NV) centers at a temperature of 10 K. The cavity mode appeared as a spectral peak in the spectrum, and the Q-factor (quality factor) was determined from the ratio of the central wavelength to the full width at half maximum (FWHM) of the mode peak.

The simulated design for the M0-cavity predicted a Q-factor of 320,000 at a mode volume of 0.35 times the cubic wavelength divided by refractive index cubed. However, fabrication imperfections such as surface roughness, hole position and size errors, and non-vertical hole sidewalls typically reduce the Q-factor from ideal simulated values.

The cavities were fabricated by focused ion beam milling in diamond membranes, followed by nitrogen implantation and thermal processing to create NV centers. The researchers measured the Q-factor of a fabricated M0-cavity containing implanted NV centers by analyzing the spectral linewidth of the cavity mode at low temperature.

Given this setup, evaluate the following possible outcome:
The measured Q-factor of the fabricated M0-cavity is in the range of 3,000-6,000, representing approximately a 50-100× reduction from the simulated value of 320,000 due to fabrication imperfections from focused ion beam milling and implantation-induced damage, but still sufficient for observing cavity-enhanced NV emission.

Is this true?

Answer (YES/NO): NO